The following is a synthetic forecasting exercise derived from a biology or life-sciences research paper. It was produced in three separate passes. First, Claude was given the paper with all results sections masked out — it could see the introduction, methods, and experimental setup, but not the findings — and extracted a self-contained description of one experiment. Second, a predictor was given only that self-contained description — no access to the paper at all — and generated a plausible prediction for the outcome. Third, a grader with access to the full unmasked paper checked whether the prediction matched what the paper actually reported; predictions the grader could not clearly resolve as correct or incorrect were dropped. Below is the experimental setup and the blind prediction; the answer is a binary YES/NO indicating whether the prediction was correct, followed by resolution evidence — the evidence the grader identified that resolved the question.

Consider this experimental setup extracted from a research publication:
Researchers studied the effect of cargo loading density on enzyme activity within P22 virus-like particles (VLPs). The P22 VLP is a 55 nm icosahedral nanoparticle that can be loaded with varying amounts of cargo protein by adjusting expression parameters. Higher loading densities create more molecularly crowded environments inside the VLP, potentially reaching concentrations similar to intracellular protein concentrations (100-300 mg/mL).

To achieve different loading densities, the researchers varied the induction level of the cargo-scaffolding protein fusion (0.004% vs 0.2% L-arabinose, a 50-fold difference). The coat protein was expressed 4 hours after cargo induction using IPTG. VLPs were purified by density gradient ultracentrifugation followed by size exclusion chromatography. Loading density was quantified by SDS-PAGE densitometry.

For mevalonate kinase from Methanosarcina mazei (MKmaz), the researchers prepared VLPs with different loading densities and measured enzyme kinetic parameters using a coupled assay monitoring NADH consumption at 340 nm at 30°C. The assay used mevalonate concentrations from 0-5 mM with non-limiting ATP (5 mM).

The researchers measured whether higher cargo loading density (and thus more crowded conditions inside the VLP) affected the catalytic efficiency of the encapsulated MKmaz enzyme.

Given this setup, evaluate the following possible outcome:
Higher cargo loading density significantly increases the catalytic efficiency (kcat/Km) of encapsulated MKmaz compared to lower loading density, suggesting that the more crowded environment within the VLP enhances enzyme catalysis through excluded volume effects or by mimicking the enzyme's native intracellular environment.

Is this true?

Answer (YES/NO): NO